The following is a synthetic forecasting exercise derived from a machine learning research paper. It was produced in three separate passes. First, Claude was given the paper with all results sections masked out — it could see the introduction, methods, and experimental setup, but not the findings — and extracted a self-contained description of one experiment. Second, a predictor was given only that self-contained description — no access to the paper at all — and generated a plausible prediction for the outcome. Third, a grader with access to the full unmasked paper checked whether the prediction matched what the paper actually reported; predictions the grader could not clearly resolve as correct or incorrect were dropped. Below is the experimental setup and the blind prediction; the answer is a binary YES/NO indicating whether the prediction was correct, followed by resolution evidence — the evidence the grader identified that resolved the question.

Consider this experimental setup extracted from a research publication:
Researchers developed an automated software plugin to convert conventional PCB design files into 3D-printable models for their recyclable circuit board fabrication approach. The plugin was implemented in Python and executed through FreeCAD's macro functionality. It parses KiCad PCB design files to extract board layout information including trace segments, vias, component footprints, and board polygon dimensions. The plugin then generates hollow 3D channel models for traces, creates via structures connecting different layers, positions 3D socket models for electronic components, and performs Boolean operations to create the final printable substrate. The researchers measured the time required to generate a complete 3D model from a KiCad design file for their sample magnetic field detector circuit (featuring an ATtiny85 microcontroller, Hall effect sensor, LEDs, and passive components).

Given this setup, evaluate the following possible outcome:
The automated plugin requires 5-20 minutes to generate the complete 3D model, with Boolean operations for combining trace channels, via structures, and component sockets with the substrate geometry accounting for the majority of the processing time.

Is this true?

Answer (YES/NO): NO